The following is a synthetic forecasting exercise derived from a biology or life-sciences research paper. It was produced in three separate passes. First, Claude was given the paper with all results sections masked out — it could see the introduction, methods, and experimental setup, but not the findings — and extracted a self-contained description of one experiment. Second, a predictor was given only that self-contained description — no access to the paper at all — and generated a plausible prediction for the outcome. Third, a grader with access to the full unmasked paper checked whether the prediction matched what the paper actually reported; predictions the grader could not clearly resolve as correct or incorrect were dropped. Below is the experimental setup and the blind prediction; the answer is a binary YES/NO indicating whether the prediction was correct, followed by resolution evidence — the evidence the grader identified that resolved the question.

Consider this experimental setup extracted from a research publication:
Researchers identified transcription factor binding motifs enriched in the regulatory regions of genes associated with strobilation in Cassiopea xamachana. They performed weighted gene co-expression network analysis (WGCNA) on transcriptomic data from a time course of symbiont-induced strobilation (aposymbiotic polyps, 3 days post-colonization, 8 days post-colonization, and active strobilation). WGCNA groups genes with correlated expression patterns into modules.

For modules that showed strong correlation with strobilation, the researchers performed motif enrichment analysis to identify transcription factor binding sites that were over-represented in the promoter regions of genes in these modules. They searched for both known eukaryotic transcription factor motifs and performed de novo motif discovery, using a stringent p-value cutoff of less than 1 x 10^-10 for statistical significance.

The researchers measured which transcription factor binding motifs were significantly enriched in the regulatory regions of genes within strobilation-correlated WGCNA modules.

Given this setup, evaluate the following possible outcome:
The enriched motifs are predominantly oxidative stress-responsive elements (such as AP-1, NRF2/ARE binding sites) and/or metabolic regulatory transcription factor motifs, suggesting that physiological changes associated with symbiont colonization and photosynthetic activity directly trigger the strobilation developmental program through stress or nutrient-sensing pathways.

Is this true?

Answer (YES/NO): NO